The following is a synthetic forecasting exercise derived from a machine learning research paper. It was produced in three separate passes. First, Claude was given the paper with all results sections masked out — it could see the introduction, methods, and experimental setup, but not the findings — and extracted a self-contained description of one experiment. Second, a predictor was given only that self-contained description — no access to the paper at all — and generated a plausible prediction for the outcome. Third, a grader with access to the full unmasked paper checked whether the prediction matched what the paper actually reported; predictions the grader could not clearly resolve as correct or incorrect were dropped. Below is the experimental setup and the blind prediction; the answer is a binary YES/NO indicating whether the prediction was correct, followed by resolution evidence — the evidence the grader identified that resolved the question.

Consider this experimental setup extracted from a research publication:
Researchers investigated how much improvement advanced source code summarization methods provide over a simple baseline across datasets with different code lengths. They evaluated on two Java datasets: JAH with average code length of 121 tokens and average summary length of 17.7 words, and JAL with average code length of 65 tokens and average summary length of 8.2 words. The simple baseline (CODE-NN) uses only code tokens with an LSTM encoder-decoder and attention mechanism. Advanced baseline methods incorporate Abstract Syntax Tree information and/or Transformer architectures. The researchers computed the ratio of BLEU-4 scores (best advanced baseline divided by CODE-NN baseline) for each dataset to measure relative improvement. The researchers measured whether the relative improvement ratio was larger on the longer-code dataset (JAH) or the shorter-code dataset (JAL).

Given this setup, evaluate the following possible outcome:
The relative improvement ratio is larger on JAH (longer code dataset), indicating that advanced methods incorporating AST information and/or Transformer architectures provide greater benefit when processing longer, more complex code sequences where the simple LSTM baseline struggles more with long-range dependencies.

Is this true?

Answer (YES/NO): NO